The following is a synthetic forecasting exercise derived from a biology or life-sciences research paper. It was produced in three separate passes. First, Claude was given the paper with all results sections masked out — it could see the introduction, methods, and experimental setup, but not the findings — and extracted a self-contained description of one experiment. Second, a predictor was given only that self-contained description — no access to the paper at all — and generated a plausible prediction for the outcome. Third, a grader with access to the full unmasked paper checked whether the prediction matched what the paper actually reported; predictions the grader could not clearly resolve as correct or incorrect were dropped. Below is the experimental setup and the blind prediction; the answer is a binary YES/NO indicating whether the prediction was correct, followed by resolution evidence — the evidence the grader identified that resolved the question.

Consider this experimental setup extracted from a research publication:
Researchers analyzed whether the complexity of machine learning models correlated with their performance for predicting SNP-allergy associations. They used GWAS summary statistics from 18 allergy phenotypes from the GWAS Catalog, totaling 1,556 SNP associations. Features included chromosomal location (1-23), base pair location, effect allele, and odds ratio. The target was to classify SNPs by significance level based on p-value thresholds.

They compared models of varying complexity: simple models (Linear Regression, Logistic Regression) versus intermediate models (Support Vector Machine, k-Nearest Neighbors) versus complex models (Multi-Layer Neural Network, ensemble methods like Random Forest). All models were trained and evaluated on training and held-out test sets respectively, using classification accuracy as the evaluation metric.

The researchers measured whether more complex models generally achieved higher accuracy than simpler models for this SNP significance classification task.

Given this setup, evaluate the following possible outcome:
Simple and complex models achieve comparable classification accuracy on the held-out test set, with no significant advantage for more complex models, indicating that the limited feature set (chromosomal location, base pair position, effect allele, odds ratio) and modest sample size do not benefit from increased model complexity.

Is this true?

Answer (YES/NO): NO